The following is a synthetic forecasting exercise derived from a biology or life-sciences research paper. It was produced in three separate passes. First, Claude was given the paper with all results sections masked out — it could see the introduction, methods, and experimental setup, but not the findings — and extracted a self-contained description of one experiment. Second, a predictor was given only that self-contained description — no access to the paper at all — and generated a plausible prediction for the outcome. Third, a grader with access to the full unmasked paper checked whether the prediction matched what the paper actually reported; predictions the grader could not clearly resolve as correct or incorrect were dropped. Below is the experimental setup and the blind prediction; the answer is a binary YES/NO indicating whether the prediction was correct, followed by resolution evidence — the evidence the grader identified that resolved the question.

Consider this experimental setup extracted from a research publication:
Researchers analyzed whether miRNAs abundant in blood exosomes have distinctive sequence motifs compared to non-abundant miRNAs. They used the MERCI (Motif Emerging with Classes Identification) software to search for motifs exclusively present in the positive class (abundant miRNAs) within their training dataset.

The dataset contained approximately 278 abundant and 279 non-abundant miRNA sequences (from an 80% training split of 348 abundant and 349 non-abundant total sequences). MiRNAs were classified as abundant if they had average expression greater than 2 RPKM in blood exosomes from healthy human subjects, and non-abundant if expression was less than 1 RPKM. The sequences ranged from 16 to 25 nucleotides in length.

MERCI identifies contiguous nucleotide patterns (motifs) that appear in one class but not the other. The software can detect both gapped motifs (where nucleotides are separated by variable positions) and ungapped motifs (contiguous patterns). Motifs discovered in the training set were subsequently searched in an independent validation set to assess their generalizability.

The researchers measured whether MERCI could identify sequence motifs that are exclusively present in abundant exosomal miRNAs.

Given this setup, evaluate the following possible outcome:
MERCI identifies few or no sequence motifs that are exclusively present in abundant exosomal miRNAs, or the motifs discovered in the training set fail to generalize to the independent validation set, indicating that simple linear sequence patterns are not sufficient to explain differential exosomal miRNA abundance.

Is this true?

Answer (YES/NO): YES